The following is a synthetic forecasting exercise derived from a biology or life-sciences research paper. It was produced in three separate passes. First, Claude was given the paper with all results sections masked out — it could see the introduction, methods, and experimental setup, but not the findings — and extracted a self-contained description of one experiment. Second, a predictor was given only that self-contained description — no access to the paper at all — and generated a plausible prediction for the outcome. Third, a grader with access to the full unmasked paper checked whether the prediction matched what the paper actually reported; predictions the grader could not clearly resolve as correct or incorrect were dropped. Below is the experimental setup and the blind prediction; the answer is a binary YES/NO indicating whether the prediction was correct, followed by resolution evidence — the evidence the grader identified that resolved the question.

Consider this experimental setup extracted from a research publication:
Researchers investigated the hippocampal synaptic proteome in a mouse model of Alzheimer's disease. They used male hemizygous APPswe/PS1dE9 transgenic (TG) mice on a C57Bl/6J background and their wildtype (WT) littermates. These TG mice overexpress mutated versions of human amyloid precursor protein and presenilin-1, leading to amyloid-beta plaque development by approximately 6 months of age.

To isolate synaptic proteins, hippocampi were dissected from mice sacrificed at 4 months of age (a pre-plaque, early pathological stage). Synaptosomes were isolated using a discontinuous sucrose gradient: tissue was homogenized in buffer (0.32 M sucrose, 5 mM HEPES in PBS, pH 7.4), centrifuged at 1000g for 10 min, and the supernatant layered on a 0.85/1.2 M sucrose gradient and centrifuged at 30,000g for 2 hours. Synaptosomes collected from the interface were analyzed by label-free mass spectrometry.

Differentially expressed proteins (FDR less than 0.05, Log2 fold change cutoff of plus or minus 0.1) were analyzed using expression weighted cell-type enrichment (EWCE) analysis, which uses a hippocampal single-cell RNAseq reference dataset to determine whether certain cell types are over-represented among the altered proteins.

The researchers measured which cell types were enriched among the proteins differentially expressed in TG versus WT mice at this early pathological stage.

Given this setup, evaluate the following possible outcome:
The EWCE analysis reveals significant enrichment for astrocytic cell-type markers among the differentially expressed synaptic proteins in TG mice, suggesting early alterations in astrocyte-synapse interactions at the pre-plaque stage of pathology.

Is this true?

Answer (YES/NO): YES